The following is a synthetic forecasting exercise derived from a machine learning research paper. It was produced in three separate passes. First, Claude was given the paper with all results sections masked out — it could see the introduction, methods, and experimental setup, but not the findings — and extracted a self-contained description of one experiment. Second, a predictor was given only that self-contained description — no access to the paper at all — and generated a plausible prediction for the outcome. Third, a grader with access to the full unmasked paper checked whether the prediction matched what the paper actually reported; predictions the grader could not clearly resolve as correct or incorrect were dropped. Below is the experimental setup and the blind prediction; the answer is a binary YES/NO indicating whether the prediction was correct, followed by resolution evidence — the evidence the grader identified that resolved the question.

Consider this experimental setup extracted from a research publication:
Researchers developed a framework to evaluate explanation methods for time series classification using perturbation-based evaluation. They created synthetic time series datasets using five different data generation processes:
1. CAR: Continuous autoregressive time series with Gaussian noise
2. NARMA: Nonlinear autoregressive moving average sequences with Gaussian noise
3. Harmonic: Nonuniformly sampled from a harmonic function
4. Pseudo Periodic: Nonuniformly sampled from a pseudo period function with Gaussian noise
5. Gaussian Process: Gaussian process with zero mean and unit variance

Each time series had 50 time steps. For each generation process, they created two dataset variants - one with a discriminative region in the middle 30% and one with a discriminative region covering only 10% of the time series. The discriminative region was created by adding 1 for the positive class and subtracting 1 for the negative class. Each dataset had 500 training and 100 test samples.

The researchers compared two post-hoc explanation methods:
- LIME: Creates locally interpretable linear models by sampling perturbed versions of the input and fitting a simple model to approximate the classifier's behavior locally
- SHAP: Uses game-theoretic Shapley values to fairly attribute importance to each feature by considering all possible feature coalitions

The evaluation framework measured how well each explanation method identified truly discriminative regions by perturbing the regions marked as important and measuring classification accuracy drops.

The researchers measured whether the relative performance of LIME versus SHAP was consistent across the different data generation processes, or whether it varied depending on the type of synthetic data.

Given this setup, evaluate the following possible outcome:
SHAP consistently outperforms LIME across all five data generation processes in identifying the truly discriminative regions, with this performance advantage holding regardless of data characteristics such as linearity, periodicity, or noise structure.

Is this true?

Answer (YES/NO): NO